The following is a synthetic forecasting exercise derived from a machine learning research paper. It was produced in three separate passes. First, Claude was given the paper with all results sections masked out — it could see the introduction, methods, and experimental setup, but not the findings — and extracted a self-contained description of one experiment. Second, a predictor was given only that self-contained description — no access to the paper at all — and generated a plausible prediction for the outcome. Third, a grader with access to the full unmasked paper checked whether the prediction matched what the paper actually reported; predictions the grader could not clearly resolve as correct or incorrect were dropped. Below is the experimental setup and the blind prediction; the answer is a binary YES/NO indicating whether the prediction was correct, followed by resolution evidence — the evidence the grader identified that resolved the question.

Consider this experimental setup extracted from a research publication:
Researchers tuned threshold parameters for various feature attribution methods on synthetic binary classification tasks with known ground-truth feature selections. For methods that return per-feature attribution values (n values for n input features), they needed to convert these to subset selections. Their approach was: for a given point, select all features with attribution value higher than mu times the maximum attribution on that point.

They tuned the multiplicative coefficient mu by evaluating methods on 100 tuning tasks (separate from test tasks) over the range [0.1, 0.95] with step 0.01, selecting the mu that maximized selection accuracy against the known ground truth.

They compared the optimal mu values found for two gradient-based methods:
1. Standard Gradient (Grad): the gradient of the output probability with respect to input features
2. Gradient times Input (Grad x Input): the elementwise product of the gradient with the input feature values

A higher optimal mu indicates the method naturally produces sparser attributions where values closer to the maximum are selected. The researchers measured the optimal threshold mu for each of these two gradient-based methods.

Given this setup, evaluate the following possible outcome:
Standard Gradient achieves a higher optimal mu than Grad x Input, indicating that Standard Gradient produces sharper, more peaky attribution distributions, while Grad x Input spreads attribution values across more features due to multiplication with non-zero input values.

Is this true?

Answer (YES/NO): NO